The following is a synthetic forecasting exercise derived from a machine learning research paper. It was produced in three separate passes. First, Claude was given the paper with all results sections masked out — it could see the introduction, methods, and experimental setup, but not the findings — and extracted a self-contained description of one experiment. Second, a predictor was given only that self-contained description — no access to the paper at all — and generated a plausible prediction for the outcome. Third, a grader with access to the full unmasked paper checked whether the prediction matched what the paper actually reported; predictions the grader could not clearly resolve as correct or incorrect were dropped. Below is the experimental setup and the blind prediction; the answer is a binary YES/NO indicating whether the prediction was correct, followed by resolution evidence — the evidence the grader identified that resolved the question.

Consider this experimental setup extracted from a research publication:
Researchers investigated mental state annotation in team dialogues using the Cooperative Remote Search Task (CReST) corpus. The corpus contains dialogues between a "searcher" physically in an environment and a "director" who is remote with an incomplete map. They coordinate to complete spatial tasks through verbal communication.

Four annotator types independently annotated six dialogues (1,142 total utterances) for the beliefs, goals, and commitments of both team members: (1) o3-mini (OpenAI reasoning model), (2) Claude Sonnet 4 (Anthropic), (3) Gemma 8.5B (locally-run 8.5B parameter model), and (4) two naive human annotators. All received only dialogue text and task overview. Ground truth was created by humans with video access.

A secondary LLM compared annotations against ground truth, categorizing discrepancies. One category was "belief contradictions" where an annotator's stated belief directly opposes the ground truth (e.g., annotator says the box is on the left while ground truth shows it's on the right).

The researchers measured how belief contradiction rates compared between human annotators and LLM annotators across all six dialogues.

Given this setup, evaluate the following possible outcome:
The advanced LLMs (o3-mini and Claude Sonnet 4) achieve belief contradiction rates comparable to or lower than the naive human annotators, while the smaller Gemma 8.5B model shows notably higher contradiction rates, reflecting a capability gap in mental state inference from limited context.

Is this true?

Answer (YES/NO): NO